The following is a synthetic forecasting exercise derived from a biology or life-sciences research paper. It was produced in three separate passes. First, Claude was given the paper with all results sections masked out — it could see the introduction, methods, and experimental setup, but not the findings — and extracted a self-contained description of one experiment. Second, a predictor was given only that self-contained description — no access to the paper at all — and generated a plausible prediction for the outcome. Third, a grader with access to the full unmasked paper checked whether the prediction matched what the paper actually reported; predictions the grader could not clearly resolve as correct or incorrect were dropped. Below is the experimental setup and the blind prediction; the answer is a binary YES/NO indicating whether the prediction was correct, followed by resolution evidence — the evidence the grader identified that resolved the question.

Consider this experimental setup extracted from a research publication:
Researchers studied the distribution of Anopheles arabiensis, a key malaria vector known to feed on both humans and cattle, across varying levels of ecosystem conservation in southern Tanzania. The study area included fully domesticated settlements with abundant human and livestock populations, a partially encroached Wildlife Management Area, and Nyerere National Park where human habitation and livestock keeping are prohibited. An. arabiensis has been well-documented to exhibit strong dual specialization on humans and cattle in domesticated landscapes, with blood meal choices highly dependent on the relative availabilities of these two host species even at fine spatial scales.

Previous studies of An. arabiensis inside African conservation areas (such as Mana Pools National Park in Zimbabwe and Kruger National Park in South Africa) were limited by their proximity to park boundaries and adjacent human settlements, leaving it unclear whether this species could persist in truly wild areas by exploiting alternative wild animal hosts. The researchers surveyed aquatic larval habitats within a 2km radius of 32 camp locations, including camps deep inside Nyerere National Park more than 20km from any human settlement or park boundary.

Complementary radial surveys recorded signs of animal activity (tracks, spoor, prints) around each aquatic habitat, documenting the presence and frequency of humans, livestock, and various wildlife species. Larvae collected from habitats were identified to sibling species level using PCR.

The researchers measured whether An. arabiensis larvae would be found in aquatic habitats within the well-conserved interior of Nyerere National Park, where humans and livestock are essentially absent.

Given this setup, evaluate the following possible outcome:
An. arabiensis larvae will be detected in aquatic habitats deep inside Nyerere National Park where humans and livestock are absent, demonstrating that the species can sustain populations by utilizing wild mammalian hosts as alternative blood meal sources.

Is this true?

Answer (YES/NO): YES